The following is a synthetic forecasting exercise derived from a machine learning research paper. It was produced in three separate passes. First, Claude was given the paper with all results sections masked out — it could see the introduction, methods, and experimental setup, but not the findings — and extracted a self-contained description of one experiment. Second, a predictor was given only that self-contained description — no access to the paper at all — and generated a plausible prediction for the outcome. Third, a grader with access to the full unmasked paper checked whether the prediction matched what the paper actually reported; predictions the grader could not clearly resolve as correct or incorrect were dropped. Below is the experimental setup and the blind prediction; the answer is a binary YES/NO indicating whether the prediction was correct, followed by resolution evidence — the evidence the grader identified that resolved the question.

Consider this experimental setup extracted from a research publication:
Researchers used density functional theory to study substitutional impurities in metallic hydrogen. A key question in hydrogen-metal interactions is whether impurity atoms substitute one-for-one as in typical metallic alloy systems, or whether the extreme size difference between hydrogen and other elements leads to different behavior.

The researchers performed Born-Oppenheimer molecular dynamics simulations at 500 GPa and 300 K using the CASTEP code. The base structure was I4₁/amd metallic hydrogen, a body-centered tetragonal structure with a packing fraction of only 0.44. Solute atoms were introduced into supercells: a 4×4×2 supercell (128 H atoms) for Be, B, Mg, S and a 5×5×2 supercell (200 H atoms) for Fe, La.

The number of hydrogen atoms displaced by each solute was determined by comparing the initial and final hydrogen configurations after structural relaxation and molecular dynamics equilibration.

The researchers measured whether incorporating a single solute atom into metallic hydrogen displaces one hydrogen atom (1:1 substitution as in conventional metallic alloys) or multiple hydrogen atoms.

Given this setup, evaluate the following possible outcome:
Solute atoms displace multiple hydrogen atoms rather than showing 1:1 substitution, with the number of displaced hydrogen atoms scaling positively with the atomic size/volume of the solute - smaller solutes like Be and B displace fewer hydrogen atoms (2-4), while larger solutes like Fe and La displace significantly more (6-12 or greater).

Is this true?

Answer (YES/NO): NO